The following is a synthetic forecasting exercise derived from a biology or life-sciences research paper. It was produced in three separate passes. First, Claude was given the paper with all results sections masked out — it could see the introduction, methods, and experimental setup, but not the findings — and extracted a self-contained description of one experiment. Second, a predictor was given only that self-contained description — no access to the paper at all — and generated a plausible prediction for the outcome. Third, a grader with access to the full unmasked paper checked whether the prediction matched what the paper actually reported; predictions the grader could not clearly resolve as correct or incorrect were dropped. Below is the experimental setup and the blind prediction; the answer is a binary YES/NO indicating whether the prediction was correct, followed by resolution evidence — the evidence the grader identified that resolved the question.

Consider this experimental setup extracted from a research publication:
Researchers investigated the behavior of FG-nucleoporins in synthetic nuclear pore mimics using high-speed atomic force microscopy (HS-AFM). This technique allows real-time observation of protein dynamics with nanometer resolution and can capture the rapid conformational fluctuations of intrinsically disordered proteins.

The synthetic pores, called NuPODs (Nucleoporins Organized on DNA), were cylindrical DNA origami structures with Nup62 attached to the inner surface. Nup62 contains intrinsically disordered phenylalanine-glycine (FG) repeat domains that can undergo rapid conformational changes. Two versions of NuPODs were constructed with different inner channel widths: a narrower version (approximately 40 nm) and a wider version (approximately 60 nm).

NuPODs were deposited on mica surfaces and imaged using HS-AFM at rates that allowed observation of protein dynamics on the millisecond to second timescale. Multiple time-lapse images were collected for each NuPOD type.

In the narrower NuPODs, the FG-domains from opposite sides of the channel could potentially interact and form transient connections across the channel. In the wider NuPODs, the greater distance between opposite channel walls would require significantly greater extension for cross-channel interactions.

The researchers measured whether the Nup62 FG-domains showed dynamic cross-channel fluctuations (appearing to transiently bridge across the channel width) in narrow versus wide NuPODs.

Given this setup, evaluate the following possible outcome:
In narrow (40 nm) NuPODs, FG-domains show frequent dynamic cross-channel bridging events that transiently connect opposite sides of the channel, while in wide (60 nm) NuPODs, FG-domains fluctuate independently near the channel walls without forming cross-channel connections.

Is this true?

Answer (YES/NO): YES